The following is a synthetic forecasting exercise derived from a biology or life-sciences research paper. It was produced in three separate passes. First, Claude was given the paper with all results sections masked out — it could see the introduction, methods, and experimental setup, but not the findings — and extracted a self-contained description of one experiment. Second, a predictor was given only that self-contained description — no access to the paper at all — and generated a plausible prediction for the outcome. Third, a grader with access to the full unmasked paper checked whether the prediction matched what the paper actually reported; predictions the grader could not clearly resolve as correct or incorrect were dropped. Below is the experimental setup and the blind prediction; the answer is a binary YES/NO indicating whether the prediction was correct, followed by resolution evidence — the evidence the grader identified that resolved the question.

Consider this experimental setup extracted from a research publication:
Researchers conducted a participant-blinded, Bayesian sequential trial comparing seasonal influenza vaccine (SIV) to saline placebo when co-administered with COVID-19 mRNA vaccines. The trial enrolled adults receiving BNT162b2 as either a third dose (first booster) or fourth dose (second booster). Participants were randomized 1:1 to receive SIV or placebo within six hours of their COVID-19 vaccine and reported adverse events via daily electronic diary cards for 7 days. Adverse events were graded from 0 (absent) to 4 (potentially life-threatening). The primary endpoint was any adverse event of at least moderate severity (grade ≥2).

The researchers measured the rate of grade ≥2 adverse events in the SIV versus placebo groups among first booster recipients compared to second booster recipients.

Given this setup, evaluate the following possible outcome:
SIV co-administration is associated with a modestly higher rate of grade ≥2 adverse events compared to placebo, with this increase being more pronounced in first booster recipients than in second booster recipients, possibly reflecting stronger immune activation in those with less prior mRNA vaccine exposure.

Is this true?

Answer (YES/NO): NO